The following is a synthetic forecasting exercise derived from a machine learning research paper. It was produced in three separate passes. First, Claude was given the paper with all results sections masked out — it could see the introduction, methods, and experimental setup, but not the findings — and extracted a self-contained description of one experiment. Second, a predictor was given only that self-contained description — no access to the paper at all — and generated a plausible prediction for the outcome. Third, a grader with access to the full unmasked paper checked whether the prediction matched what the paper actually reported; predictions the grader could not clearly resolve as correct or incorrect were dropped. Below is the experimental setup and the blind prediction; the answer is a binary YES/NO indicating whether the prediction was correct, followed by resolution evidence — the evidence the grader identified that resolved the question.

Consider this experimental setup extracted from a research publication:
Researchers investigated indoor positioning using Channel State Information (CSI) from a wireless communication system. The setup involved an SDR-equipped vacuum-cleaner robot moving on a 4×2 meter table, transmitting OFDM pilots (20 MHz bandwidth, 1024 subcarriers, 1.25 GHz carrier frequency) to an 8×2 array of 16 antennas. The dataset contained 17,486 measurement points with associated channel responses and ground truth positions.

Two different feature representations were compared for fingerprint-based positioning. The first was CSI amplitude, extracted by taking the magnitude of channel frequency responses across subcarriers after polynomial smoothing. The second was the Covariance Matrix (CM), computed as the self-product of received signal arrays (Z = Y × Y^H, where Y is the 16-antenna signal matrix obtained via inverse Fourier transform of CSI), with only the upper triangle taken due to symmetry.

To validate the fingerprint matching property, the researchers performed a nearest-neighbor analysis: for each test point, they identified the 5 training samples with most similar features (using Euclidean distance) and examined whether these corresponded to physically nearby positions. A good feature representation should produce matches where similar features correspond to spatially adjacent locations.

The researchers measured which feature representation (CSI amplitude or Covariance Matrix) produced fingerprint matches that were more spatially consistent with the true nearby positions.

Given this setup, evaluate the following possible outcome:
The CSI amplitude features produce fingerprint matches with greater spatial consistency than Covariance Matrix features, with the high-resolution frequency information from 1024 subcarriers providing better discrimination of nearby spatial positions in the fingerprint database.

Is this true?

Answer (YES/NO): YES